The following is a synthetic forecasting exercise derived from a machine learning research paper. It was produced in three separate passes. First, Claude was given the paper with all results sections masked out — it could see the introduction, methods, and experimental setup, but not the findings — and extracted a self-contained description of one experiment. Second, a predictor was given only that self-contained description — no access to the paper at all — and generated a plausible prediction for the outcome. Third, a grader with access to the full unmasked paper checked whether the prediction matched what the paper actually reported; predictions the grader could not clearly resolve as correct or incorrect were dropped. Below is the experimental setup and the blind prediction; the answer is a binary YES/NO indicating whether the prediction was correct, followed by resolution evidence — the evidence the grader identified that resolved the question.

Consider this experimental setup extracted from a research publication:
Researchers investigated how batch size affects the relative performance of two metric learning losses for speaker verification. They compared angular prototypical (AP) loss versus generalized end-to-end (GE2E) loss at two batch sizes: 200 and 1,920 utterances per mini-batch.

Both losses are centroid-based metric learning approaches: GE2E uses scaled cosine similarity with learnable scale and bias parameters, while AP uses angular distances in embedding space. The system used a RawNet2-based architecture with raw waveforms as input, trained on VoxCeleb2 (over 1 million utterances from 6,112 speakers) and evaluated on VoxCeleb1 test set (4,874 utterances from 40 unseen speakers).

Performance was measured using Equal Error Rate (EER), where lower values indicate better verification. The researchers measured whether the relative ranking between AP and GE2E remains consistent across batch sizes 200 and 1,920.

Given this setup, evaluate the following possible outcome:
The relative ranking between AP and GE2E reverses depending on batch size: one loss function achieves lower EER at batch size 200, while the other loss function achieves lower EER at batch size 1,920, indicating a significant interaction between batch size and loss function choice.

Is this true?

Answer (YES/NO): NO